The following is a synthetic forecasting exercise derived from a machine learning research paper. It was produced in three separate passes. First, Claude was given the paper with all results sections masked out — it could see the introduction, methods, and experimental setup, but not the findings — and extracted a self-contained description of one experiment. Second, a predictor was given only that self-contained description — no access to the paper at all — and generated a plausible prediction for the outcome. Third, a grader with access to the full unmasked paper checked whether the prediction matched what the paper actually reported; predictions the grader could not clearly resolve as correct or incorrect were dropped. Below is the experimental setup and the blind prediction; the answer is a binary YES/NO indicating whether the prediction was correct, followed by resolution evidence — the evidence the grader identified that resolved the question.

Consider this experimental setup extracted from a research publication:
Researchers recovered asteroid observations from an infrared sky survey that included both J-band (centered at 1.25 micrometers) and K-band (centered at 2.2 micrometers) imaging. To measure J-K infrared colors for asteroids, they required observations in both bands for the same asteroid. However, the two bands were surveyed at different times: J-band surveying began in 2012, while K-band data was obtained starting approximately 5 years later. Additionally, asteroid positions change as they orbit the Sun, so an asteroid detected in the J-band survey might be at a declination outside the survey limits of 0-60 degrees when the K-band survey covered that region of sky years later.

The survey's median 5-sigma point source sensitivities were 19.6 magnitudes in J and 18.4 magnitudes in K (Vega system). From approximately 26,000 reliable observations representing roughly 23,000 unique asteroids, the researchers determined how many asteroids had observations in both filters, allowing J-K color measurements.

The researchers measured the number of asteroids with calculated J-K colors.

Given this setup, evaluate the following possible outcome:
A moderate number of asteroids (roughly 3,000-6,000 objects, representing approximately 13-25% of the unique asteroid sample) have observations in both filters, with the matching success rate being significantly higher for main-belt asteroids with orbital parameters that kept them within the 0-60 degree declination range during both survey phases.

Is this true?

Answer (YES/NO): NO